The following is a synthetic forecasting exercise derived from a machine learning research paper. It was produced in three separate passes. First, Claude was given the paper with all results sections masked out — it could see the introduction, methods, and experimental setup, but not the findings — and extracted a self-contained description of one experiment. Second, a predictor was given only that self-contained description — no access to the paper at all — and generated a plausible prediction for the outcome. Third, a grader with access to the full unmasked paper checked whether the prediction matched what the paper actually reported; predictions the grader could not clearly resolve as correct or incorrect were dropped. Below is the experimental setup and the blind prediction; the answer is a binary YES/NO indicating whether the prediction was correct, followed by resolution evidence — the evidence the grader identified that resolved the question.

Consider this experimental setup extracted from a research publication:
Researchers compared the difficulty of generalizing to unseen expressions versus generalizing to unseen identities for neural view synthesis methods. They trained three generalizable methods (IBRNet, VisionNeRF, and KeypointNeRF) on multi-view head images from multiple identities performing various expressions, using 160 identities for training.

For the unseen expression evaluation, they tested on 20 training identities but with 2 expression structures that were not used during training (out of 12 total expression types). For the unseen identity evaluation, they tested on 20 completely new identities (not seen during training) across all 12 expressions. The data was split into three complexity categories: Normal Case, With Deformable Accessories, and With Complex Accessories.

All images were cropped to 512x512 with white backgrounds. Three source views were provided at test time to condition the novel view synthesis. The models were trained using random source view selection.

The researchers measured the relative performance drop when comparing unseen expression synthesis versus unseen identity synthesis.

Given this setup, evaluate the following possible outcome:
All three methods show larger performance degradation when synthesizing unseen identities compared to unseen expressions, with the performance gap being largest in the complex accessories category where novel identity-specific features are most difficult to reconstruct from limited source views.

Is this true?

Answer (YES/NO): NO